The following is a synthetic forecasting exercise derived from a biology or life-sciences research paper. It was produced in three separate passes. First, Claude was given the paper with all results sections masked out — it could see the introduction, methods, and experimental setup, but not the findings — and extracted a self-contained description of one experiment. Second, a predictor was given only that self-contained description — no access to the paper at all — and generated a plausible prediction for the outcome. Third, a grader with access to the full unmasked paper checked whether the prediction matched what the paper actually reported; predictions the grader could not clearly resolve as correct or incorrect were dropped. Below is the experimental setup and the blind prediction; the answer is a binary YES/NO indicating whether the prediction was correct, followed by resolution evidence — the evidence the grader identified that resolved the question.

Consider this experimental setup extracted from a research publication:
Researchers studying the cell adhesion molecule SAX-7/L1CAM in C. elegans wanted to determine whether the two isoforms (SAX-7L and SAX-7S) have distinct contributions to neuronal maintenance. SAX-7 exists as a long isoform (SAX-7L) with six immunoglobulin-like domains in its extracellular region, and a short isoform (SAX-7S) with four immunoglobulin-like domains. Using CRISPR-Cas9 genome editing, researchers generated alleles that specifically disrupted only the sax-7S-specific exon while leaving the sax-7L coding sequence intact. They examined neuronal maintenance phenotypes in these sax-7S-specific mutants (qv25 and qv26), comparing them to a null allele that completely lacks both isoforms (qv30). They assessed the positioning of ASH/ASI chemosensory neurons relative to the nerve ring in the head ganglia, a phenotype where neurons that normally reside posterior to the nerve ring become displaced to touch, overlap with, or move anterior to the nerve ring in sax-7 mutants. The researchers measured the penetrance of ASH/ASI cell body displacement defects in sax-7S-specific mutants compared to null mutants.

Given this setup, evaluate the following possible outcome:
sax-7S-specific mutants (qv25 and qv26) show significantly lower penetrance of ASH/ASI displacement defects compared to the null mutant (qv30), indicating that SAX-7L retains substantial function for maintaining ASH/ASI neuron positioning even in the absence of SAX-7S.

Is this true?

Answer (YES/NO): NO